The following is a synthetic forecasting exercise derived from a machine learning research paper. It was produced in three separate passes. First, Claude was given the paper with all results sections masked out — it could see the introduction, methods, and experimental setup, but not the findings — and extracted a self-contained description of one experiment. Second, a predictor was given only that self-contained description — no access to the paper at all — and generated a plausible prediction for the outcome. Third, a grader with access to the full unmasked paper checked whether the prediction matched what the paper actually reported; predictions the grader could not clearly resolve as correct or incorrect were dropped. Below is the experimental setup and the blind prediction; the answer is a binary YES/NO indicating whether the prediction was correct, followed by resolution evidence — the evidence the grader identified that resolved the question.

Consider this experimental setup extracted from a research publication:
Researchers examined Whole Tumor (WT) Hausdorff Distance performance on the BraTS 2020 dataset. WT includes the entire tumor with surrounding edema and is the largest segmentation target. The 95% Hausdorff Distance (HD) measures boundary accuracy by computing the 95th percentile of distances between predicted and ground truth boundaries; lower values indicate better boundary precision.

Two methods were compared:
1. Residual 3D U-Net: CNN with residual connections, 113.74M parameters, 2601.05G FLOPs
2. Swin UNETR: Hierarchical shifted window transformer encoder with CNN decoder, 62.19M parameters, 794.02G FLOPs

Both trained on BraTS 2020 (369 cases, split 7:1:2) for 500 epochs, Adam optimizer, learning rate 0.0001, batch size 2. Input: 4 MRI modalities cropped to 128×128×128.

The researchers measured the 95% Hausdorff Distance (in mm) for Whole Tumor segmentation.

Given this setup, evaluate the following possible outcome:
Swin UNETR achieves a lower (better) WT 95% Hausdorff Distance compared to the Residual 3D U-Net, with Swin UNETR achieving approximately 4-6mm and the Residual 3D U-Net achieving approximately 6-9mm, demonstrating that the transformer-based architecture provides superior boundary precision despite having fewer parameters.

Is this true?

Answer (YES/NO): YES